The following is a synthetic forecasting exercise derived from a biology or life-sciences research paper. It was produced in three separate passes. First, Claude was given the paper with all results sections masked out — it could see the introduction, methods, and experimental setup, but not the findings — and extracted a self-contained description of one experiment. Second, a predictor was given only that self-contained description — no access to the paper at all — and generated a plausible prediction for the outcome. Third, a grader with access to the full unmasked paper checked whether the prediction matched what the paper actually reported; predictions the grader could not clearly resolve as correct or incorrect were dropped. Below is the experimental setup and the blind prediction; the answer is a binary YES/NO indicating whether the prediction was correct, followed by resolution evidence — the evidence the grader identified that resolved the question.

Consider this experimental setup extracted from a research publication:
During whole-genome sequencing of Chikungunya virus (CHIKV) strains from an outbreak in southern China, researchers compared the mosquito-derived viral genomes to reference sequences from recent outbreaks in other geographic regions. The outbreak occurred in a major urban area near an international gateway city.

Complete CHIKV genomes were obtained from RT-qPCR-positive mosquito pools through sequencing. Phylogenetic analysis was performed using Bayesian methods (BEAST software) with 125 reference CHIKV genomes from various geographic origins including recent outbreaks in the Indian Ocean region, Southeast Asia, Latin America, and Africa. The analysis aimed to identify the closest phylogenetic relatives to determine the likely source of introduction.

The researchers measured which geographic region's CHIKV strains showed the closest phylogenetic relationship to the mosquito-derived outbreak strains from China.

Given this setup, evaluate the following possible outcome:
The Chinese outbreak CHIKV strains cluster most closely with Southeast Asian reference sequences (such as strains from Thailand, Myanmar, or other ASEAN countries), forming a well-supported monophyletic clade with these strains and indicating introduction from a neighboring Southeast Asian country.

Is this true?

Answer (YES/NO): NO